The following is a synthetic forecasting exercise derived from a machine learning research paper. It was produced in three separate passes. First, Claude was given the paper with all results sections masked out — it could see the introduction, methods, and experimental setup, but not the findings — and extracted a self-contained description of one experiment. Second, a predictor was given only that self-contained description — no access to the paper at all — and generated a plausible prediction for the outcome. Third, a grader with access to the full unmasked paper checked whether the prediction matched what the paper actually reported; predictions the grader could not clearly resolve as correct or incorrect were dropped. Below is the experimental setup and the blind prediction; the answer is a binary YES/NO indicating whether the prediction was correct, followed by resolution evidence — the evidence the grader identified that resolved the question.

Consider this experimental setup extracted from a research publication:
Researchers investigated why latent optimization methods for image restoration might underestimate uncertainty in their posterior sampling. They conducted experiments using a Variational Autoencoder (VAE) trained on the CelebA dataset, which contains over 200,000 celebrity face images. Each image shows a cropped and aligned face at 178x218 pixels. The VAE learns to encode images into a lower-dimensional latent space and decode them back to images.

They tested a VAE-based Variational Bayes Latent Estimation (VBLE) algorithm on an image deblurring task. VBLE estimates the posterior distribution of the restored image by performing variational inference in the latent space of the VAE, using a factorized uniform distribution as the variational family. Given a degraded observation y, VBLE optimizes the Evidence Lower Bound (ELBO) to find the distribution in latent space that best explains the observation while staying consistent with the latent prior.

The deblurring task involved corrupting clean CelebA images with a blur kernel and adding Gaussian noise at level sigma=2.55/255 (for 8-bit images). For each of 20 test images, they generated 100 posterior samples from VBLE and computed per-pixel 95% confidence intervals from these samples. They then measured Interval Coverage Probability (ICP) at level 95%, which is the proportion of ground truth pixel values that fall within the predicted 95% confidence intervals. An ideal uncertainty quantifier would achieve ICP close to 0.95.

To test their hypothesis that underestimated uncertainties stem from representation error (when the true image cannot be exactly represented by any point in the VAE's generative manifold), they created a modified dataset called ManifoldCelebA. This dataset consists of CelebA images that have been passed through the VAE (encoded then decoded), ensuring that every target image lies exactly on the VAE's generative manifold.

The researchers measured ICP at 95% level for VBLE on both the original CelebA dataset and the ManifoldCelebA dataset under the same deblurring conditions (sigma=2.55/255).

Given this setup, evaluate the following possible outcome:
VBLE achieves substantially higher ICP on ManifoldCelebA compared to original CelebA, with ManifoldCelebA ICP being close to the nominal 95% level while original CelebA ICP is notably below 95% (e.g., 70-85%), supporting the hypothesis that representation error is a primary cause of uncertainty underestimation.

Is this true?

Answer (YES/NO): YES